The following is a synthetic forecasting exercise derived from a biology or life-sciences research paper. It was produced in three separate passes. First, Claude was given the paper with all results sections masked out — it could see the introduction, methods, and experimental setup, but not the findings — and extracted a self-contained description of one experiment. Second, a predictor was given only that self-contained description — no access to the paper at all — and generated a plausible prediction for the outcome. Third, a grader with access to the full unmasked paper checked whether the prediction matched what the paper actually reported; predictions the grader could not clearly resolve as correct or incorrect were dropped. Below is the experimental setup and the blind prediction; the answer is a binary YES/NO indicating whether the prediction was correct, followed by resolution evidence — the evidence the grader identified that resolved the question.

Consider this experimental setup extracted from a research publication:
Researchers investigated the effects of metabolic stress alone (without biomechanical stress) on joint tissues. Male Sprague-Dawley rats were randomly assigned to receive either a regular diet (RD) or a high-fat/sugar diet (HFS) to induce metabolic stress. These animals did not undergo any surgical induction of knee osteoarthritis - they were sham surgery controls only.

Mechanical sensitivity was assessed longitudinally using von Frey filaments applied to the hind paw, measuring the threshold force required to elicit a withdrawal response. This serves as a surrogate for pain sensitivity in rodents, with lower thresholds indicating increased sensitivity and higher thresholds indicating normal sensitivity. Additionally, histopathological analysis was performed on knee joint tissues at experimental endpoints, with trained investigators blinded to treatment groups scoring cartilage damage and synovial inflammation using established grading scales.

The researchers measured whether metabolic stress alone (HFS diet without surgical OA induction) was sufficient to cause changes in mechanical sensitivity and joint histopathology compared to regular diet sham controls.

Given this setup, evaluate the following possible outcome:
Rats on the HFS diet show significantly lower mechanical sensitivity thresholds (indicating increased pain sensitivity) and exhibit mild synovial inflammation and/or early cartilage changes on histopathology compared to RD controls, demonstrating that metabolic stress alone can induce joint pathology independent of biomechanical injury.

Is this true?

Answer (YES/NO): NO